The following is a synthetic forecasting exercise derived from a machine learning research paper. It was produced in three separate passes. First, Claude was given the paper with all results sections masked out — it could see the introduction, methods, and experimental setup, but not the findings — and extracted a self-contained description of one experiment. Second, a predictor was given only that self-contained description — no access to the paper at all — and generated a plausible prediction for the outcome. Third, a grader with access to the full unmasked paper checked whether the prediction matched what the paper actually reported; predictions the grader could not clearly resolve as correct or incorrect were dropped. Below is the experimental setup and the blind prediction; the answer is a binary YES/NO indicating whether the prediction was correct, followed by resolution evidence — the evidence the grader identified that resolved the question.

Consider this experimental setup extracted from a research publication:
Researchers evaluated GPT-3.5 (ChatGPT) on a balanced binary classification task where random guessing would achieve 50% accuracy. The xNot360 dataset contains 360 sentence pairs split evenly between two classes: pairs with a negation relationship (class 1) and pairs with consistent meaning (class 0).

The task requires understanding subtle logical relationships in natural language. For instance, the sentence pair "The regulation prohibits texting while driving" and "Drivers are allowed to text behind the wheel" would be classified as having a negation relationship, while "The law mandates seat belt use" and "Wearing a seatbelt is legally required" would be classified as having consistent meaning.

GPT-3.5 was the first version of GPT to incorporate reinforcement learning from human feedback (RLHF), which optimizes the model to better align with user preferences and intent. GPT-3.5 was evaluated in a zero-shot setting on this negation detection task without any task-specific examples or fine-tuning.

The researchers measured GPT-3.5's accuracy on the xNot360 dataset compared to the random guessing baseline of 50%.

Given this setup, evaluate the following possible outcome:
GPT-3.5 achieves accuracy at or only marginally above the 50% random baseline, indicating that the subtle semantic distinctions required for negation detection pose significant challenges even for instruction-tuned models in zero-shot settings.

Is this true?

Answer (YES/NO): NO